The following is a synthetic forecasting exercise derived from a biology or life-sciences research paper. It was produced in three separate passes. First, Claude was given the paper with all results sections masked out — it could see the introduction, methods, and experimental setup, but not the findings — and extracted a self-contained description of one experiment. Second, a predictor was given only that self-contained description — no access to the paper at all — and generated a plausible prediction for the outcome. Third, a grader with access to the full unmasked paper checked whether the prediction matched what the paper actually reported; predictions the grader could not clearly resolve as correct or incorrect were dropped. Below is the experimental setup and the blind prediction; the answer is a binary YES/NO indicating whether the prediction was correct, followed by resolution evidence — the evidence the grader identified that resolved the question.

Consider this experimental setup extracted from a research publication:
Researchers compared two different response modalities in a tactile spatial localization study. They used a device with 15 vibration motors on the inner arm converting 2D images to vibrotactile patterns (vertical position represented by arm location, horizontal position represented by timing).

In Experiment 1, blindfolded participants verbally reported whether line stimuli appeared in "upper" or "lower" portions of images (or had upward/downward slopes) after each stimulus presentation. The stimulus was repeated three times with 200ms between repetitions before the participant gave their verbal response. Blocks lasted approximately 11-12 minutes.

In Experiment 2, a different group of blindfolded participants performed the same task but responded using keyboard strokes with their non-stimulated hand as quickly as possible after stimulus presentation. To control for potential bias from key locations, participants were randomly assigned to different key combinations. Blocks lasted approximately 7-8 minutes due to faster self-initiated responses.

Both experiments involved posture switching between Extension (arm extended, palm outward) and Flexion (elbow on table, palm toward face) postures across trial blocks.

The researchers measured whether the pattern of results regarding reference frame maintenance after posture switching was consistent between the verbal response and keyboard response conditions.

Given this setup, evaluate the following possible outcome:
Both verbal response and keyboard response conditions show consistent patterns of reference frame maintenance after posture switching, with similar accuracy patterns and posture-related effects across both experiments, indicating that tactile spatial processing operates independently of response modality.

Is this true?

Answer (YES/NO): YES